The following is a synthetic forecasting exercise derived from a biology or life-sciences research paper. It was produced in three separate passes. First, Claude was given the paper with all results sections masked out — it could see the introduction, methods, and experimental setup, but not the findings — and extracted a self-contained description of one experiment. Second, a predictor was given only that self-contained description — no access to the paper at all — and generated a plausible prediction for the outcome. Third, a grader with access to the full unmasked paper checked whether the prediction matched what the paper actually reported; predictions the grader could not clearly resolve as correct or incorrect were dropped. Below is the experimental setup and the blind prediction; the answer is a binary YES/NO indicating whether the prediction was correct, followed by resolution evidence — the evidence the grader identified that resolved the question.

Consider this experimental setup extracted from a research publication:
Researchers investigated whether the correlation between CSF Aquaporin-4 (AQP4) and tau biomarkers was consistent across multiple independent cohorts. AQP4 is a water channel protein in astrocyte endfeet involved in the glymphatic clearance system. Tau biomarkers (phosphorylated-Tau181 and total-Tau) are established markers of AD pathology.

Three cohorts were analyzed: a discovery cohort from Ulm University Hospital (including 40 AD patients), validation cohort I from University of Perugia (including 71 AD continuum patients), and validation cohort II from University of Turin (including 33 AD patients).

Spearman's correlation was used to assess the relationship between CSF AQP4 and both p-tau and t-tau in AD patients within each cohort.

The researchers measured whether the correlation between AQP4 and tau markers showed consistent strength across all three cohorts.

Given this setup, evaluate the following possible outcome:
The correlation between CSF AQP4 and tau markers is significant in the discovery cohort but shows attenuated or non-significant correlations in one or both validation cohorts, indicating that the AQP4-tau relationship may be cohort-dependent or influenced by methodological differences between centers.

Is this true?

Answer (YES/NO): YES